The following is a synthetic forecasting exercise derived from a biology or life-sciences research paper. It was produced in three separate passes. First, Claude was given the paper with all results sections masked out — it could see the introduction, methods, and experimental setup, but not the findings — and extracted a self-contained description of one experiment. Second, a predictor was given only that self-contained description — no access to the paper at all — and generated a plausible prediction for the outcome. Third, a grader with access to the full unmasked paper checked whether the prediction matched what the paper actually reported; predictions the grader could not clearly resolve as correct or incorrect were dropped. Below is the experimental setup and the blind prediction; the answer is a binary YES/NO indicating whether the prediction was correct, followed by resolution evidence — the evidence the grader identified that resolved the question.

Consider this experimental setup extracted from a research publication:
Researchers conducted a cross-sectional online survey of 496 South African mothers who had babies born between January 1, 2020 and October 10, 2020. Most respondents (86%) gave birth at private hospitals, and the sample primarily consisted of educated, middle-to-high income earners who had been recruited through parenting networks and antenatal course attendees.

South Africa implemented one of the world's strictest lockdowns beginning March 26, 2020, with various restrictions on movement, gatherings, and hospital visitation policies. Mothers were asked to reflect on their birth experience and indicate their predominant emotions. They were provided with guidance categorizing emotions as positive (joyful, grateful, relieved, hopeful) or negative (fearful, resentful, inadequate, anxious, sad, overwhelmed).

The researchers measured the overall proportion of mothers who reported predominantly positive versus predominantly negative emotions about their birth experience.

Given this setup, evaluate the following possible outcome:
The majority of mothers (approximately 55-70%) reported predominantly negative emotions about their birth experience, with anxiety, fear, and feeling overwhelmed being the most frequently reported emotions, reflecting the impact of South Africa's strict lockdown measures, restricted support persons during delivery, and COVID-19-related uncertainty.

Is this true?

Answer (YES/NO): NO